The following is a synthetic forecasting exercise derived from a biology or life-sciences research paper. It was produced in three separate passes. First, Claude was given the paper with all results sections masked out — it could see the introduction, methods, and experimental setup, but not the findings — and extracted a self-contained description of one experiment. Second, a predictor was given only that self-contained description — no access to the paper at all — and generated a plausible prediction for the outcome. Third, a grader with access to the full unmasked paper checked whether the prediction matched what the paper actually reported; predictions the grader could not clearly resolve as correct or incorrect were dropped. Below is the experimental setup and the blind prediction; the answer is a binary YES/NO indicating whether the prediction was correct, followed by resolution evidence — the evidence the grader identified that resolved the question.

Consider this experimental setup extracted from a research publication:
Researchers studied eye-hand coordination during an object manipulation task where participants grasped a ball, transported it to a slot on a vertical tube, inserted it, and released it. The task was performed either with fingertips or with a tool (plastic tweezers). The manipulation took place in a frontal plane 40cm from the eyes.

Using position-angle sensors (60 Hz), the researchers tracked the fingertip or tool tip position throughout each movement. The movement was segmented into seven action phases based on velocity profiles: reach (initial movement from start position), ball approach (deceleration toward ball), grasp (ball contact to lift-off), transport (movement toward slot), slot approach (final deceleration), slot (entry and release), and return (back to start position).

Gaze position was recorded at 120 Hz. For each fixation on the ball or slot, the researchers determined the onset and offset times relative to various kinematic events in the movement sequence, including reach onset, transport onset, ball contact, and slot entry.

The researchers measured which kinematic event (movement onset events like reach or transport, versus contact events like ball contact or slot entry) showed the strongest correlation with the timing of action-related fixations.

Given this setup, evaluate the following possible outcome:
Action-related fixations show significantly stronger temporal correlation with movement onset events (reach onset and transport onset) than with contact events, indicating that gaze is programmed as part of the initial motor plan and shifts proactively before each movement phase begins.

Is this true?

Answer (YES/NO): NO